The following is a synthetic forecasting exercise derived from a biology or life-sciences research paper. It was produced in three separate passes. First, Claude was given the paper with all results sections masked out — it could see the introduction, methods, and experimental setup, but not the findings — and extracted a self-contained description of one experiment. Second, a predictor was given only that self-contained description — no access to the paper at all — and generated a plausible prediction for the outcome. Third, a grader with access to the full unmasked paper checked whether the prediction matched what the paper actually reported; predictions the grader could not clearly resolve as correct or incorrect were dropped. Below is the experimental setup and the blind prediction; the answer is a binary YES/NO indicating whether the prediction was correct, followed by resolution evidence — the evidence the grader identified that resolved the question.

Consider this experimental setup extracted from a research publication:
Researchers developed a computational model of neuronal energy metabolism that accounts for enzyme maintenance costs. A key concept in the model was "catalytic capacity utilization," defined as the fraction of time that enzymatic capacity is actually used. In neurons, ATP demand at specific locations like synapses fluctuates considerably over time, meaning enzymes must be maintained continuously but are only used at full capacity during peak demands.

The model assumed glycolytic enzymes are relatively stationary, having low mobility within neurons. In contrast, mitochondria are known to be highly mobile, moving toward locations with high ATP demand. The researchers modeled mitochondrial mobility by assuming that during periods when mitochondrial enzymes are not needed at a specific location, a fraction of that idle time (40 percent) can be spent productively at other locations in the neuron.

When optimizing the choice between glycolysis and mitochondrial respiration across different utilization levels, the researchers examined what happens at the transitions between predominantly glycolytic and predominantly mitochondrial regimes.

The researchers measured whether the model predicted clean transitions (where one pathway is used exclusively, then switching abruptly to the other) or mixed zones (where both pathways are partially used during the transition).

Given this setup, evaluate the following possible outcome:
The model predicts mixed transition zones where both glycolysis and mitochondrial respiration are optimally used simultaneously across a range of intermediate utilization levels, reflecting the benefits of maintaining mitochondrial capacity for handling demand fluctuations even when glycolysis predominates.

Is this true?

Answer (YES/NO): YES